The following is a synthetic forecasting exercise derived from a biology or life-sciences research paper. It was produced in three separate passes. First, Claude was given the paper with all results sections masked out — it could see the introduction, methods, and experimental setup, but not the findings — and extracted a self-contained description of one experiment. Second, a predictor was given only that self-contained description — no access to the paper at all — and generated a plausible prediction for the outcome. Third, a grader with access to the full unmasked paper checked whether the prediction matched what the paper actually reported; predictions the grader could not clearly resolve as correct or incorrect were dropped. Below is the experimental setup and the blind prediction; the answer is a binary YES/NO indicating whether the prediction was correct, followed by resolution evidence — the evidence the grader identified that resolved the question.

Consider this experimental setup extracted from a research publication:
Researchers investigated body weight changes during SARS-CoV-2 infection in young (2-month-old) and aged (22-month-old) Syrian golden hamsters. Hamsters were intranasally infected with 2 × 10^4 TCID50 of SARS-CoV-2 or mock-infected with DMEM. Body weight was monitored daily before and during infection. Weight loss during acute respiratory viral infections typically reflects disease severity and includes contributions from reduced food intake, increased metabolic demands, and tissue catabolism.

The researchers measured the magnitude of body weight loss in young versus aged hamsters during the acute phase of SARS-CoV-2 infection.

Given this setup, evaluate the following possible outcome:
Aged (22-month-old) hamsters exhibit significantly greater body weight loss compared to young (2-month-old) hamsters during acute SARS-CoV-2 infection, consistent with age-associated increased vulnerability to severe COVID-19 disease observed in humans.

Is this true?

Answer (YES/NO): NO